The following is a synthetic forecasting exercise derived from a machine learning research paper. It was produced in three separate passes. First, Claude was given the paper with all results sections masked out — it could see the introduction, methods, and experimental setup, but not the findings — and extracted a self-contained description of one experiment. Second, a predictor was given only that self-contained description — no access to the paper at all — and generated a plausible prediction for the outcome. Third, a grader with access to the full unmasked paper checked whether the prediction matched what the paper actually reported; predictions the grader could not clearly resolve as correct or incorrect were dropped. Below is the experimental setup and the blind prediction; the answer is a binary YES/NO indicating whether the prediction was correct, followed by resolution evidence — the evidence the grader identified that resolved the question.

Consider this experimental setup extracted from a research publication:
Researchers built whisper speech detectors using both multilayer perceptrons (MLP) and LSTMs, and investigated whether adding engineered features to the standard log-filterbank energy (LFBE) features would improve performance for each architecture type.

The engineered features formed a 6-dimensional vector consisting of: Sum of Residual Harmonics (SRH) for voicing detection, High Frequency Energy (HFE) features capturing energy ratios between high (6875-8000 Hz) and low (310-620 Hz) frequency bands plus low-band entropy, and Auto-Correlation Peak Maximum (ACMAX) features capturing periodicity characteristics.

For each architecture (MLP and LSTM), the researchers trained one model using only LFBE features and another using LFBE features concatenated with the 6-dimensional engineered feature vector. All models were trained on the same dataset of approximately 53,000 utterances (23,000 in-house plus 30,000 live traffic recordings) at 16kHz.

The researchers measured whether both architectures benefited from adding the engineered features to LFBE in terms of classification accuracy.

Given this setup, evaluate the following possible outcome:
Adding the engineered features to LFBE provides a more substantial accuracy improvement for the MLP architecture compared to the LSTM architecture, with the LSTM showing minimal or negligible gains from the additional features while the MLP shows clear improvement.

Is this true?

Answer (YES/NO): NO